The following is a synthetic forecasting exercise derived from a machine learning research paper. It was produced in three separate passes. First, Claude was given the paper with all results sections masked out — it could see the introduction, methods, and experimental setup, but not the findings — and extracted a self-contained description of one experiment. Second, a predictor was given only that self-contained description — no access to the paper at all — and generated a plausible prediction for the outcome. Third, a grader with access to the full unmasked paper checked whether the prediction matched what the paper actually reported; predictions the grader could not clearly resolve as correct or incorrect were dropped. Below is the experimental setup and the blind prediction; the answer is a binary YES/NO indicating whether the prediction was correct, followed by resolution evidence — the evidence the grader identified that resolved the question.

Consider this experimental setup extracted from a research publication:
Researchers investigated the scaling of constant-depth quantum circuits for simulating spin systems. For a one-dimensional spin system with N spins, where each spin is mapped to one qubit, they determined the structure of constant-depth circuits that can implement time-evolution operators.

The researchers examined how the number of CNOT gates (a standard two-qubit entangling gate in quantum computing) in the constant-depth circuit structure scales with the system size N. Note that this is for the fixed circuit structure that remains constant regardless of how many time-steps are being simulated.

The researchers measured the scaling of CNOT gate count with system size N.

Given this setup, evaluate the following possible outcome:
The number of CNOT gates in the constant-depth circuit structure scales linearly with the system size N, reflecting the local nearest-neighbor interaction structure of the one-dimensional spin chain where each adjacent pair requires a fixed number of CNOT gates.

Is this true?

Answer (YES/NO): NO